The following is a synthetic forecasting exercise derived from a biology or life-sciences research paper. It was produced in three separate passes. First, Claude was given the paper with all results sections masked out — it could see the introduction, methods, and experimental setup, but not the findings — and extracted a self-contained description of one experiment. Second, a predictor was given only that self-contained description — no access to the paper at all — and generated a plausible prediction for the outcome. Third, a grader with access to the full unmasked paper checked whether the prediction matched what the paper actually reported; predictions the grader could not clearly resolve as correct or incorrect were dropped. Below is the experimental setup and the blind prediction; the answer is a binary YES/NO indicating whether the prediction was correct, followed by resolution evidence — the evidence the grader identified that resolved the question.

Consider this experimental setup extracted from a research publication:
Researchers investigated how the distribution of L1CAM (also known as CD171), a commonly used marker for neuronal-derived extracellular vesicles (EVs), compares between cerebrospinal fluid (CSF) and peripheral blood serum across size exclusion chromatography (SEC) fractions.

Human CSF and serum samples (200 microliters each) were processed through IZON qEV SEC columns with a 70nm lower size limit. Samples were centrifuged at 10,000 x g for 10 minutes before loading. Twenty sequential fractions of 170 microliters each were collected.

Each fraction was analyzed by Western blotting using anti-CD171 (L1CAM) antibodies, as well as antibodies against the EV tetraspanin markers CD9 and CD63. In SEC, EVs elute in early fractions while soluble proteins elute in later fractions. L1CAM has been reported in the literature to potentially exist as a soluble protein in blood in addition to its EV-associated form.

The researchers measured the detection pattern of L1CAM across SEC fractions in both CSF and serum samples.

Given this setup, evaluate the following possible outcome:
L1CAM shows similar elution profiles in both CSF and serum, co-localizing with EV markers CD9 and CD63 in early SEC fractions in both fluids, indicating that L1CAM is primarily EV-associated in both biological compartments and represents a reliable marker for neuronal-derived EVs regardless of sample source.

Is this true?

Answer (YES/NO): NO